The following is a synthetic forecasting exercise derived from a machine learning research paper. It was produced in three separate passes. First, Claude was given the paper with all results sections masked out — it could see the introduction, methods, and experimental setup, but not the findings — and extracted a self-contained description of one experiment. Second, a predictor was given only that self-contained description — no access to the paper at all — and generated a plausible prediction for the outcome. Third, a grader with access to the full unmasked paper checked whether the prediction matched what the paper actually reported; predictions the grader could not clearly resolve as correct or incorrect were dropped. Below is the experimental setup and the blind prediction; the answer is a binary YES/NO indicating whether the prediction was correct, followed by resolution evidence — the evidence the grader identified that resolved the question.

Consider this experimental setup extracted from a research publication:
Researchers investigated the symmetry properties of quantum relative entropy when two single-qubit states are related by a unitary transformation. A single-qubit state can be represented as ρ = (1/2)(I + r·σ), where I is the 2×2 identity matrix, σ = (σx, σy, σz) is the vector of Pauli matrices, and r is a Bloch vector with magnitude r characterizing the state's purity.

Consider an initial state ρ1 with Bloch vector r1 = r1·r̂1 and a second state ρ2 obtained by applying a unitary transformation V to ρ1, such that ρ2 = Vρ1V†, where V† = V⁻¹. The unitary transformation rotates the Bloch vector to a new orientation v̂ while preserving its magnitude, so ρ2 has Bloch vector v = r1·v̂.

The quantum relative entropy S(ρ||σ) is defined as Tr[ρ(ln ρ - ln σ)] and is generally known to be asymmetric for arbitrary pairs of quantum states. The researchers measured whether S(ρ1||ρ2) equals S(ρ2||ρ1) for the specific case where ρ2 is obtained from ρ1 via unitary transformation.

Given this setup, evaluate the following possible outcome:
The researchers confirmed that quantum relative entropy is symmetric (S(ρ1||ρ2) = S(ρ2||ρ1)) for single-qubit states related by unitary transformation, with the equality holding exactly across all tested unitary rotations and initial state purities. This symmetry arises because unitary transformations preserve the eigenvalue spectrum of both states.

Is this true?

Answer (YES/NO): YES